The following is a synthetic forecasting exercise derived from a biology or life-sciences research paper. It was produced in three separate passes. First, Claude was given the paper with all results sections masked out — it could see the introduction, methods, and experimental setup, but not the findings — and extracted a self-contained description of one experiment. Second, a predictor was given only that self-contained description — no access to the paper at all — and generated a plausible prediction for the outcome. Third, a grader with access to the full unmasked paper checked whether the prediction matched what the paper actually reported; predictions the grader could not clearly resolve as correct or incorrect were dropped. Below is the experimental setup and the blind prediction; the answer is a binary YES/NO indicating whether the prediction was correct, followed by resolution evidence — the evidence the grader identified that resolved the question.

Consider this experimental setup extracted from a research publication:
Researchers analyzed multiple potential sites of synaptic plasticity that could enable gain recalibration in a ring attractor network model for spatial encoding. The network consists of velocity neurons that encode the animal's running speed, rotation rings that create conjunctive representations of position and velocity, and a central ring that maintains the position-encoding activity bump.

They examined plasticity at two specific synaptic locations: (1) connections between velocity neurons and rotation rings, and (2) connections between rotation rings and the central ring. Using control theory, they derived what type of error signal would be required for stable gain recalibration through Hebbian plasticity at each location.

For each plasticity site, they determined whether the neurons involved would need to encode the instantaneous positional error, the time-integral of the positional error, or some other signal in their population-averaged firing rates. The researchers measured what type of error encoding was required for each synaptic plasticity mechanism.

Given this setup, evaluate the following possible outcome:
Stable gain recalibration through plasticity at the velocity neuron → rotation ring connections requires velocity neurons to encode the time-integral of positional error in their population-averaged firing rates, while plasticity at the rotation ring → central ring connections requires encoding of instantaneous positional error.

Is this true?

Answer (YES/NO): NO